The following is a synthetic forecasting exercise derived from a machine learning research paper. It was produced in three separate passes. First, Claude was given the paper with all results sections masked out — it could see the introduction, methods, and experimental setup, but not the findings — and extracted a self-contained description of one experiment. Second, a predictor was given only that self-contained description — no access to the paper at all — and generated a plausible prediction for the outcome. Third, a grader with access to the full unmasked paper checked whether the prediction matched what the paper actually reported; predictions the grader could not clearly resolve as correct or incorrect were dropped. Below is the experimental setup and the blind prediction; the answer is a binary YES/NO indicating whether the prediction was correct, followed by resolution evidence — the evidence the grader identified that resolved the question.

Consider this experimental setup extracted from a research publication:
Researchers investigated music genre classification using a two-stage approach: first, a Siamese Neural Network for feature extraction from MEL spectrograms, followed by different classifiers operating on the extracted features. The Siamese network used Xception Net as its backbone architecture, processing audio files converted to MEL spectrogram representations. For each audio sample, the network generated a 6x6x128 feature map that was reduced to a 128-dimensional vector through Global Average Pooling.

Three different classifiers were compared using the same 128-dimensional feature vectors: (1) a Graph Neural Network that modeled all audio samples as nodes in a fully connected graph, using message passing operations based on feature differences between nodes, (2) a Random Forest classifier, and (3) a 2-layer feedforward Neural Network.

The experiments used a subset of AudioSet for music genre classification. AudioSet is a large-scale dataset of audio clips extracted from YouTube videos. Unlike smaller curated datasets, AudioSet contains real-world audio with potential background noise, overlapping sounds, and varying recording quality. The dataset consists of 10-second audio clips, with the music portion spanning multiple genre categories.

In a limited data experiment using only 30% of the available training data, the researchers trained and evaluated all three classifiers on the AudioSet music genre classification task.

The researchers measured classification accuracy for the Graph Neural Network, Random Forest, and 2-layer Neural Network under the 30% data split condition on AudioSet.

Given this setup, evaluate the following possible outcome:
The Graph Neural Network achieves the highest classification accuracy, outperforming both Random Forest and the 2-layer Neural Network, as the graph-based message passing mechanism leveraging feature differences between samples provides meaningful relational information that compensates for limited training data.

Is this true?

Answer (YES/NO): NO